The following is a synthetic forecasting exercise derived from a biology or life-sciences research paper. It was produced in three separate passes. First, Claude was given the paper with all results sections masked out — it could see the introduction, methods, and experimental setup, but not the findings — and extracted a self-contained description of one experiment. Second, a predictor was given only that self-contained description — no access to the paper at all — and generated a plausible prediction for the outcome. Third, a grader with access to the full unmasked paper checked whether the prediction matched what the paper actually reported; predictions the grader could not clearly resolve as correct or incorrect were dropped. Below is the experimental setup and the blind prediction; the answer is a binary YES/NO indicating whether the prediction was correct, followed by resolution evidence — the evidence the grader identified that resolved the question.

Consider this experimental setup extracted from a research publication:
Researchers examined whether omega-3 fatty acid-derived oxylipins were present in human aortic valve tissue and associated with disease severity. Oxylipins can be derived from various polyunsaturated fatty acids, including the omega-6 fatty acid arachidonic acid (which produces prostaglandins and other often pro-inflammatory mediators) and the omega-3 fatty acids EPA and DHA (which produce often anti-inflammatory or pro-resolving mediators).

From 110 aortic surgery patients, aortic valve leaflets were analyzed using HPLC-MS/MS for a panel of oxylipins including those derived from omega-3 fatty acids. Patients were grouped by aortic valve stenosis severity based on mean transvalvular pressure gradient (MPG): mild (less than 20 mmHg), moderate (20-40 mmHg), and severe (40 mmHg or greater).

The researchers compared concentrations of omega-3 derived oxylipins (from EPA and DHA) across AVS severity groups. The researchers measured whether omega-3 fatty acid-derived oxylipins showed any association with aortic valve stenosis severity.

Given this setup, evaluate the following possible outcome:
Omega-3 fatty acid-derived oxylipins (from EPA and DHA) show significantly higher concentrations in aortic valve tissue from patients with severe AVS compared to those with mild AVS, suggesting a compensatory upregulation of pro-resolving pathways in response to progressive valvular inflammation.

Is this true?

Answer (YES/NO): YES